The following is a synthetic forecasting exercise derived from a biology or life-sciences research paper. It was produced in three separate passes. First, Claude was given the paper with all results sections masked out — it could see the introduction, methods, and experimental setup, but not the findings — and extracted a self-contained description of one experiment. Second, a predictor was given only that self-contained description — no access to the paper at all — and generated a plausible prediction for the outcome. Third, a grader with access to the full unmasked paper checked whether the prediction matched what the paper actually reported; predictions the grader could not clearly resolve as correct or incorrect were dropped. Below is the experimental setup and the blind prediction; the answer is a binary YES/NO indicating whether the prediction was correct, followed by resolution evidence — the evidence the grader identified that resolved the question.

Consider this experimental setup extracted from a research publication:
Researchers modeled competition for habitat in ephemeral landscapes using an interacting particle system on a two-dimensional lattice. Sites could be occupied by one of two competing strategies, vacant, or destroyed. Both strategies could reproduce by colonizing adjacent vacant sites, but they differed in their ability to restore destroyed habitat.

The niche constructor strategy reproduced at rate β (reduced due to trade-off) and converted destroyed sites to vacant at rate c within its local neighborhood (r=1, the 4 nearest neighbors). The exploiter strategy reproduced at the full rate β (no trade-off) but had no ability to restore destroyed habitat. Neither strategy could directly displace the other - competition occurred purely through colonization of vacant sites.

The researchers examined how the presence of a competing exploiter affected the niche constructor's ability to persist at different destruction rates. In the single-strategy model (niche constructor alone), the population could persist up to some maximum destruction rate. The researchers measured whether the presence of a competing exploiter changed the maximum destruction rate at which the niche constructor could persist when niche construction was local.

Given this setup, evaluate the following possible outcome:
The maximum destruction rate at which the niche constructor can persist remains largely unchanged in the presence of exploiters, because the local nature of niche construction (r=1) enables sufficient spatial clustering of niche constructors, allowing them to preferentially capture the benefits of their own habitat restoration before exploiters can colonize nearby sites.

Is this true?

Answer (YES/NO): YES